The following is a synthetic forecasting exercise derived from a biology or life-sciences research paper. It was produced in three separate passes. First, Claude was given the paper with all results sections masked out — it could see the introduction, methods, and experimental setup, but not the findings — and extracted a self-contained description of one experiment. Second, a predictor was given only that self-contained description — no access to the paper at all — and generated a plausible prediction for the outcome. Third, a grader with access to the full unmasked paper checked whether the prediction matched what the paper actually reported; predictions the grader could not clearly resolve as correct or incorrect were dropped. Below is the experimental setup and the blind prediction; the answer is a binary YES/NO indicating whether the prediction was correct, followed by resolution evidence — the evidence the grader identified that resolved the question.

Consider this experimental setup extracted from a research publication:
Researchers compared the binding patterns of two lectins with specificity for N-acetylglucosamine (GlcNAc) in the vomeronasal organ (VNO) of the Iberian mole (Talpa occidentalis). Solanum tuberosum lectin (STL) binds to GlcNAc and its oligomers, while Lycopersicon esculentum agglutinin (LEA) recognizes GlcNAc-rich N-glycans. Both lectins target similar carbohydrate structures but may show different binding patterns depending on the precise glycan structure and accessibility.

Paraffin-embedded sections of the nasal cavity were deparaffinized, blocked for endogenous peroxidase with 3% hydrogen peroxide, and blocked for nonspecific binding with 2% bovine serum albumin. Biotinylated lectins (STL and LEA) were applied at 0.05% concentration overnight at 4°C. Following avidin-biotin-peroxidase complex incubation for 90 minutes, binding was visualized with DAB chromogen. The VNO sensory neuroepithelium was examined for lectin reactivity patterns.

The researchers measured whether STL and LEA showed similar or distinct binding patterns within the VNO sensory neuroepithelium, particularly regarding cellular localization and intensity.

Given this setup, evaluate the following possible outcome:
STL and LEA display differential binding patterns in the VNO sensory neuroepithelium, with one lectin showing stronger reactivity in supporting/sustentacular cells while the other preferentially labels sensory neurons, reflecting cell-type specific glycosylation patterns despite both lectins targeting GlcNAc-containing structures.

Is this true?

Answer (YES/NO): NO